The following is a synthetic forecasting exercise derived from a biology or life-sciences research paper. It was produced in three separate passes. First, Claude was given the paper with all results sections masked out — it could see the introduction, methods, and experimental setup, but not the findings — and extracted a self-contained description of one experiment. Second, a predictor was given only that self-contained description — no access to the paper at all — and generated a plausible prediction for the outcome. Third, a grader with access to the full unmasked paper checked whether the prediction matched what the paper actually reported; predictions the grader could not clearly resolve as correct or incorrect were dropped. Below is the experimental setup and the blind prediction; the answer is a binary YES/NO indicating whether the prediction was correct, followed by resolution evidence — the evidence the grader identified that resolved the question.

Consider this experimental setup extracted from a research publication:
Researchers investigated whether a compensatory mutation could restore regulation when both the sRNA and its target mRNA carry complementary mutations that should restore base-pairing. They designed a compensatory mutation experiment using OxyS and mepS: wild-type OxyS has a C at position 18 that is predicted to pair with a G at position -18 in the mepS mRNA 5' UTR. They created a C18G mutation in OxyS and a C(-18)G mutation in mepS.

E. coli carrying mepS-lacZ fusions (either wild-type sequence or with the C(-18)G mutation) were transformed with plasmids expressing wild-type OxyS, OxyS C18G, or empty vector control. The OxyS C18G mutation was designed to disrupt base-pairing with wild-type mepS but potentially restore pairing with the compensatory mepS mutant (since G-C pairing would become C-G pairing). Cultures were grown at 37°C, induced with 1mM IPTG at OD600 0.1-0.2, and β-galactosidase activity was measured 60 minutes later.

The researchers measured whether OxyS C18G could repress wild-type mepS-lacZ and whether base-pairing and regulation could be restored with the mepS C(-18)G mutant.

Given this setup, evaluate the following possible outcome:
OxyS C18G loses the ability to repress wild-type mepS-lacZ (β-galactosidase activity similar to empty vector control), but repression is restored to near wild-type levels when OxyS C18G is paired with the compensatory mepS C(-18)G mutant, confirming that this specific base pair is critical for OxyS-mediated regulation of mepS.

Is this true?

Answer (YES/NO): YES